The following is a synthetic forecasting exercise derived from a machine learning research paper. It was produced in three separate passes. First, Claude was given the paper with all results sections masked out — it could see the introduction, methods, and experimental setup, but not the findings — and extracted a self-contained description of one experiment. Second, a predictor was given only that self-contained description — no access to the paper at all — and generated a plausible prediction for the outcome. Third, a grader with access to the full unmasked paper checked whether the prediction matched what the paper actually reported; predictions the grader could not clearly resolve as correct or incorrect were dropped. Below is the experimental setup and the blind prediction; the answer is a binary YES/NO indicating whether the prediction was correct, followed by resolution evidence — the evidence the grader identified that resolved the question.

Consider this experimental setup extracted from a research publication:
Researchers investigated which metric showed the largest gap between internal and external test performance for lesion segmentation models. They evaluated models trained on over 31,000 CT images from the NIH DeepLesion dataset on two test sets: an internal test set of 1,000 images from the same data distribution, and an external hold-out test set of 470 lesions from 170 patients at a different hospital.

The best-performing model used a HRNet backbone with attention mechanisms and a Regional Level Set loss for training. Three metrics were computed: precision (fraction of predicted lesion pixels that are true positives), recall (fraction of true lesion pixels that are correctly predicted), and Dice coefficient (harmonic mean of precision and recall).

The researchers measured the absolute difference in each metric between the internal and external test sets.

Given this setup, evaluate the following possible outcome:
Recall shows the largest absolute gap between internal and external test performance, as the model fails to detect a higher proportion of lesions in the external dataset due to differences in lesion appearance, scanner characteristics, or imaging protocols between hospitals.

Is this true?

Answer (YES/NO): NO